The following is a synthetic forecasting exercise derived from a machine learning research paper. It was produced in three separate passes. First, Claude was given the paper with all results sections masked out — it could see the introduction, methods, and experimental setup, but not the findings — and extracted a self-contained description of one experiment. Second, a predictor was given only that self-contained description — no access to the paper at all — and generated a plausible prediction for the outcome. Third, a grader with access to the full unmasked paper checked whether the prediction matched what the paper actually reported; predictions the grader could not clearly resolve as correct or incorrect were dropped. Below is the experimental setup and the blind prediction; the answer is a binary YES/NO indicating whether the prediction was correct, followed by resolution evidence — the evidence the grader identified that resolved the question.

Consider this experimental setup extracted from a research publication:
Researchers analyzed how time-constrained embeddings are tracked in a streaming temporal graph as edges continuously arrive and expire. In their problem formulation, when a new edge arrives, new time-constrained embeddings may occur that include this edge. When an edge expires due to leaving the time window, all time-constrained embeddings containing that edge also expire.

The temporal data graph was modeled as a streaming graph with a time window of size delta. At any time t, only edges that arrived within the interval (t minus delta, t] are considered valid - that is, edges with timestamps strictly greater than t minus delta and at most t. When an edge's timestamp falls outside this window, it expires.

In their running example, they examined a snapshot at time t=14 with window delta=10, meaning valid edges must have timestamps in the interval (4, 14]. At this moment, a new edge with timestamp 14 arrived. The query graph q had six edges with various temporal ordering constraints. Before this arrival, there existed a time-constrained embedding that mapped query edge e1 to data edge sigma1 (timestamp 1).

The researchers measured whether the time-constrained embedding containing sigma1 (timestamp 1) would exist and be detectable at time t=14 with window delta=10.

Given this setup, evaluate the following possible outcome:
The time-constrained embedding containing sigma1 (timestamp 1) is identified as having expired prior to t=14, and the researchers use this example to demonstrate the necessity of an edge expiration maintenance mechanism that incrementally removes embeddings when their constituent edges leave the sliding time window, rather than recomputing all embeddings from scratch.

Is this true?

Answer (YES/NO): NO